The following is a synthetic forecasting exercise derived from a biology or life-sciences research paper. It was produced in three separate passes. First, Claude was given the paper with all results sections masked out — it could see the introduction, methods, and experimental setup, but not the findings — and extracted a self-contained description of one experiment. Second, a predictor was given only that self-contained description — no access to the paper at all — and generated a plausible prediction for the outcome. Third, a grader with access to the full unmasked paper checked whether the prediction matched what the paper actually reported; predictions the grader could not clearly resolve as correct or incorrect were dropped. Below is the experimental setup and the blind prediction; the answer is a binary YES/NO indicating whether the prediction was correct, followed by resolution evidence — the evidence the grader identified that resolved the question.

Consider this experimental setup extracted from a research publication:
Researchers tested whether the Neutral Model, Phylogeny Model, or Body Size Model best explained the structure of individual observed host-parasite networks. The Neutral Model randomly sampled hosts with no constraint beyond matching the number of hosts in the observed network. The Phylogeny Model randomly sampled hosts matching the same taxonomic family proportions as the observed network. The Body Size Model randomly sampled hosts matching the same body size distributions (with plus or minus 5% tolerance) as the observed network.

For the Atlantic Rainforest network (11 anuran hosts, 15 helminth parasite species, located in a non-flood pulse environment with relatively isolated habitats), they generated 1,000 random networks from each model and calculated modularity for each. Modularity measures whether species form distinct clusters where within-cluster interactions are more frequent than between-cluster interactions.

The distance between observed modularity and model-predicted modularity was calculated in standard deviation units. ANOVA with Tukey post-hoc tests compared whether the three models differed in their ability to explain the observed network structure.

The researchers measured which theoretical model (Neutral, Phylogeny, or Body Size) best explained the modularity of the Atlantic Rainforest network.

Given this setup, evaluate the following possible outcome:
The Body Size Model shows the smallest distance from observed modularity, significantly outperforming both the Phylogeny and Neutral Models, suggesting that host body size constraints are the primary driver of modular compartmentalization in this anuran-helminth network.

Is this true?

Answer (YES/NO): YES